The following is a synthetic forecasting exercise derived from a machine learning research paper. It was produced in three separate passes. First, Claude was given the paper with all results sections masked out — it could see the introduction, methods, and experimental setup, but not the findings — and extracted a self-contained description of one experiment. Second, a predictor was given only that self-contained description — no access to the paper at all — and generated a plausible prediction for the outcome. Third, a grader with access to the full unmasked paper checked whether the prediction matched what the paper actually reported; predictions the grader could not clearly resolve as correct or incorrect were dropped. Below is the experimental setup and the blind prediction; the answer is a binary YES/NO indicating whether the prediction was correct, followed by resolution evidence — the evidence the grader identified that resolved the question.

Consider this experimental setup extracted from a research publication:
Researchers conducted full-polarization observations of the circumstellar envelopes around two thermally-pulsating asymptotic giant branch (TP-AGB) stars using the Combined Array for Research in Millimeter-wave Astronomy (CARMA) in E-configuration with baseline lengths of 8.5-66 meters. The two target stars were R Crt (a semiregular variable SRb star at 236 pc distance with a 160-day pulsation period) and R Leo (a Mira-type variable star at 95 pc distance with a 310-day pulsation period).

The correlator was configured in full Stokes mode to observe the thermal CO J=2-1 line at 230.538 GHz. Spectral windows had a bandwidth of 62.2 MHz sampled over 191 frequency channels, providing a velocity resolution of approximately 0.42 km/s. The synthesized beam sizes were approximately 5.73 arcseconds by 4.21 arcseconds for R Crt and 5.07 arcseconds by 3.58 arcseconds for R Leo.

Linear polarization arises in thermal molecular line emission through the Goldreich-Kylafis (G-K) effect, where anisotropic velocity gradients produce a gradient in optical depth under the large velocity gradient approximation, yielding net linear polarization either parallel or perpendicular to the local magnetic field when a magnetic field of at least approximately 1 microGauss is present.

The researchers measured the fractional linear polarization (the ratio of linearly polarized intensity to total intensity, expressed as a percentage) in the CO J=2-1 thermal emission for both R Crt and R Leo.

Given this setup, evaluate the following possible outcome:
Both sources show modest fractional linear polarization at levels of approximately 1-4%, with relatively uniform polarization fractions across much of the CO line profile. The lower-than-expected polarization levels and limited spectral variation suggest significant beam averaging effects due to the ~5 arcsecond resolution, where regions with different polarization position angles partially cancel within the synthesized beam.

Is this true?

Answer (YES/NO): NO